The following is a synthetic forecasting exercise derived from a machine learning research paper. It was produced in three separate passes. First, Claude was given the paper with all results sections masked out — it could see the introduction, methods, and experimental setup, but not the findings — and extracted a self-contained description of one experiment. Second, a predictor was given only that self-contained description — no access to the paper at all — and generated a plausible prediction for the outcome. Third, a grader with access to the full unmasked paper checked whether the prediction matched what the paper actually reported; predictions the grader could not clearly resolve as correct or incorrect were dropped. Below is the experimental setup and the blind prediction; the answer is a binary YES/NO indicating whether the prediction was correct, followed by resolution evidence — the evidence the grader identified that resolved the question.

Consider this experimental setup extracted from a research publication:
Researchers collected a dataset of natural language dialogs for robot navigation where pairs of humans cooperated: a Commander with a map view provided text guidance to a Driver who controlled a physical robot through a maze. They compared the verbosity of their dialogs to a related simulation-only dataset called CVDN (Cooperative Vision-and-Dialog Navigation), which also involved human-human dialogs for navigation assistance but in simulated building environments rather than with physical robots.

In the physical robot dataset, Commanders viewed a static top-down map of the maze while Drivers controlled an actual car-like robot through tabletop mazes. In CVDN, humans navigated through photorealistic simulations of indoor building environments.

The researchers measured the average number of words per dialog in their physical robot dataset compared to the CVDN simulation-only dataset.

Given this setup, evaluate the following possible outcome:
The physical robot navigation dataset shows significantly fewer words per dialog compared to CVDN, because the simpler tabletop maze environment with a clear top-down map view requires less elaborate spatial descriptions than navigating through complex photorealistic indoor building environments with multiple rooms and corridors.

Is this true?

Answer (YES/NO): NO